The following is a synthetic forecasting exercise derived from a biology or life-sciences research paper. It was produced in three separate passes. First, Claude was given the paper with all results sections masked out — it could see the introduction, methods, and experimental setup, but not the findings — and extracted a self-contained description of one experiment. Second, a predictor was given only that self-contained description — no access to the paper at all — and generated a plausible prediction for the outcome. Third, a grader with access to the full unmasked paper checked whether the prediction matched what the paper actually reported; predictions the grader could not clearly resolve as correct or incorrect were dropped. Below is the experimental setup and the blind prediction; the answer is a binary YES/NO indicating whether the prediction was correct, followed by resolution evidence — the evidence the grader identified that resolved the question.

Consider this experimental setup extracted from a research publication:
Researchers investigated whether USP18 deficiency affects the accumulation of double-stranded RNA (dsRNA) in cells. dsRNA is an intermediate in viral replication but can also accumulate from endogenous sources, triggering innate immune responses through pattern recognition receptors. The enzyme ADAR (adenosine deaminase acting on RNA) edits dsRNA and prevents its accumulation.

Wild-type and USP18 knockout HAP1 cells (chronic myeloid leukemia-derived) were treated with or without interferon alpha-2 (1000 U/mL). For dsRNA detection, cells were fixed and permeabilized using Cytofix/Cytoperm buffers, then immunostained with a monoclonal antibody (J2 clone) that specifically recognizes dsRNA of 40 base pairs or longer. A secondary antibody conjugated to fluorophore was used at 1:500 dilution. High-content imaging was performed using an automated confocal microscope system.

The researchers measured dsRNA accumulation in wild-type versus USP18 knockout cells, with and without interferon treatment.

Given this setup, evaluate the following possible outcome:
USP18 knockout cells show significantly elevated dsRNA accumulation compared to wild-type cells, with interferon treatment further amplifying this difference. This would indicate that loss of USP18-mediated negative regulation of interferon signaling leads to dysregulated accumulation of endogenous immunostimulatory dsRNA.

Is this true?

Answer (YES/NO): NO